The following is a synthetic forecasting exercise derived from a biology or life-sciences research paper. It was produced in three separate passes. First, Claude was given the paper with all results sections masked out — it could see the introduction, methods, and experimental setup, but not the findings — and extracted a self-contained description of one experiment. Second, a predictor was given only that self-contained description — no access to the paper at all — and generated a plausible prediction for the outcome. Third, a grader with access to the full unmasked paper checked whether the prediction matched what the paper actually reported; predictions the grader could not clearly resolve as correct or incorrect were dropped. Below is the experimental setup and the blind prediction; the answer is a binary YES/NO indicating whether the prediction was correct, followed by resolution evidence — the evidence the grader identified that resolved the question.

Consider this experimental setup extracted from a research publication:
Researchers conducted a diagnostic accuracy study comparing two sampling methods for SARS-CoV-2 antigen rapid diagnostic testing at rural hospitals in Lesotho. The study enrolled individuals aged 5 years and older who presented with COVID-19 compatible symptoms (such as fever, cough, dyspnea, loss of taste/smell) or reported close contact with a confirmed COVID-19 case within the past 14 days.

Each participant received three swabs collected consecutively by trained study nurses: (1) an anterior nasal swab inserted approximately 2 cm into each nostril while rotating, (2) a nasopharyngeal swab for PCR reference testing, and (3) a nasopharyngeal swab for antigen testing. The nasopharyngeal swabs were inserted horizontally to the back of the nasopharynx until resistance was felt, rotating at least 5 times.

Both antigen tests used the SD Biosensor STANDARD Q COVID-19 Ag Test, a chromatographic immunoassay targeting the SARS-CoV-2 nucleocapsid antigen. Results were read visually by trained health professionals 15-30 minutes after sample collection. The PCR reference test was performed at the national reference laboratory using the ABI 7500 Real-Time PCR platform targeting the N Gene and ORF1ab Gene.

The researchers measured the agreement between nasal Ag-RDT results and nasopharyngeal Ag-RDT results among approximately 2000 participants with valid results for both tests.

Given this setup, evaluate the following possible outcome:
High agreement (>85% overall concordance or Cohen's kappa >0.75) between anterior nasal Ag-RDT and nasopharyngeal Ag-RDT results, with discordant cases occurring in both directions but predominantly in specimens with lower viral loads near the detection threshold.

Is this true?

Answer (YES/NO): YES